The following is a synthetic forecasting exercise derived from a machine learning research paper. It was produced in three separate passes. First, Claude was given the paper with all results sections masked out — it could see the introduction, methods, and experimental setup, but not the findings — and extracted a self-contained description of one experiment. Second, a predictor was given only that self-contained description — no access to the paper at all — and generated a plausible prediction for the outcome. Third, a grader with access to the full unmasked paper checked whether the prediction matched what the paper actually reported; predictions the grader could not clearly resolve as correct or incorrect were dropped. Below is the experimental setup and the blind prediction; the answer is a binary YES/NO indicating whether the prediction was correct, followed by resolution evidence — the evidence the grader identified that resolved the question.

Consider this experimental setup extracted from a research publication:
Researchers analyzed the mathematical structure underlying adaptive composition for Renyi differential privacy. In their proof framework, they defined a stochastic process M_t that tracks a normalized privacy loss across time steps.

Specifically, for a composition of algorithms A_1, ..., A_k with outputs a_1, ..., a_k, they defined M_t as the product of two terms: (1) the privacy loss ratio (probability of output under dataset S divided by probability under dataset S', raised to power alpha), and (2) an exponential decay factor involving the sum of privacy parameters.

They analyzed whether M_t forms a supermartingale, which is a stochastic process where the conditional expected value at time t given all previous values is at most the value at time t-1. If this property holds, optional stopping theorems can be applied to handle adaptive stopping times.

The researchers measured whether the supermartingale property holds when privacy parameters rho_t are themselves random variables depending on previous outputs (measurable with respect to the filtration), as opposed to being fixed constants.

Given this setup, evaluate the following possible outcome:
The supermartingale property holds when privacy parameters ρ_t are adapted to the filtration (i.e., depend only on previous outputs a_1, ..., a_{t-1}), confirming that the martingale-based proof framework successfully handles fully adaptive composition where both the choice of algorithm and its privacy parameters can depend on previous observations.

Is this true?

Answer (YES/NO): YES